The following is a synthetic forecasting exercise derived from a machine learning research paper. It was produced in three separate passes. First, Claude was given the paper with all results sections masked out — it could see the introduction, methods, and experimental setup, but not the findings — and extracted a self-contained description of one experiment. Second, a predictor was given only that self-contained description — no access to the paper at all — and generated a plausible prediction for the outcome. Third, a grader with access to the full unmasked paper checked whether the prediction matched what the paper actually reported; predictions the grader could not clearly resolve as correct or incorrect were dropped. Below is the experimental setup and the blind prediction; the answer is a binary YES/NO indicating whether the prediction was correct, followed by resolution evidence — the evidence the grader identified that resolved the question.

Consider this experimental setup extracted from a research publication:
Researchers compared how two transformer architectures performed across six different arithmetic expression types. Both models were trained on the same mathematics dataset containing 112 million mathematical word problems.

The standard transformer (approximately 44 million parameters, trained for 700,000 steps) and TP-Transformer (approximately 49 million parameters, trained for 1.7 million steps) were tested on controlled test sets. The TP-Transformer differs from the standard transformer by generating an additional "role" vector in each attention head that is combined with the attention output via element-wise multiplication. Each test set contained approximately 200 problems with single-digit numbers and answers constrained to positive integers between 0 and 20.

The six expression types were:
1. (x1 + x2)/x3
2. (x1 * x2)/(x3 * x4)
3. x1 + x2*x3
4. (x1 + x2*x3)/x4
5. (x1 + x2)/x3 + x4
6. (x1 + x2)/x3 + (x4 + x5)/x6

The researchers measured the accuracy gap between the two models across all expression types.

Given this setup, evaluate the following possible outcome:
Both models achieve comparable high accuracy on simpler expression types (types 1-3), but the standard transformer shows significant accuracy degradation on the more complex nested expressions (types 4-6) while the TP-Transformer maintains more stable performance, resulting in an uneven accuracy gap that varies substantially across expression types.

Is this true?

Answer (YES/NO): NO